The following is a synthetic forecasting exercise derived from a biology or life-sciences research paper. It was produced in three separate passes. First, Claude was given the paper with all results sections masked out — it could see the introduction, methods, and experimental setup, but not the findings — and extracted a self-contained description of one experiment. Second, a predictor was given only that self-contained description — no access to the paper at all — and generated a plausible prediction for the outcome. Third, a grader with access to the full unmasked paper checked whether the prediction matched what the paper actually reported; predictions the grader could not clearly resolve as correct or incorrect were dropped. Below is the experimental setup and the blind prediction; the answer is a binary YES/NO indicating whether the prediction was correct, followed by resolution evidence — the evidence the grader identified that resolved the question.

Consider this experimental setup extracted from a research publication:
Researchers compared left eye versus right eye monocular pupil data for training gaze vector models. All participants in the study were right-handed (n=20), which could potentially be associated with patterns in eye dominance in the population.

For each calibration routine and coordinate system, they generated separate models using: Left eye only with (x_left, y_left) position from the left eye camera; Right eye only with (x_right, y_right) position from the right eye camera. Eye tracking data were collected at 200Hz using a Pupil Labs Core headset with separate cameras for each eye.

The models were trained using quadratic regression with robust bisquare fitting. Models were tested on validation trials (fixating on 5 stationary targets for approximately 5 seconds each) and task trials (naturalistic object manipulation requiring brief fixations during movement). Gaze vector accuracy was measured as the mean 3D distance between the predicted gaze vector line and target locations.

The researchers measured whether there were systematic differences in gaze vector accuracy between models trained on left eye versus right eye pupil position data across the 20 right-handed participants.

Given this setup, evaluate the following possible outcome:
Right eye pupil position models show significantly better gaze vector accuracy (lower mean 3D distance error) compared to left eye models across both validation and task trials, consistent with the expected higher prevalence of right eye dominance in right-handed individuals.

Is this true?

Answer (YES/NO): NO